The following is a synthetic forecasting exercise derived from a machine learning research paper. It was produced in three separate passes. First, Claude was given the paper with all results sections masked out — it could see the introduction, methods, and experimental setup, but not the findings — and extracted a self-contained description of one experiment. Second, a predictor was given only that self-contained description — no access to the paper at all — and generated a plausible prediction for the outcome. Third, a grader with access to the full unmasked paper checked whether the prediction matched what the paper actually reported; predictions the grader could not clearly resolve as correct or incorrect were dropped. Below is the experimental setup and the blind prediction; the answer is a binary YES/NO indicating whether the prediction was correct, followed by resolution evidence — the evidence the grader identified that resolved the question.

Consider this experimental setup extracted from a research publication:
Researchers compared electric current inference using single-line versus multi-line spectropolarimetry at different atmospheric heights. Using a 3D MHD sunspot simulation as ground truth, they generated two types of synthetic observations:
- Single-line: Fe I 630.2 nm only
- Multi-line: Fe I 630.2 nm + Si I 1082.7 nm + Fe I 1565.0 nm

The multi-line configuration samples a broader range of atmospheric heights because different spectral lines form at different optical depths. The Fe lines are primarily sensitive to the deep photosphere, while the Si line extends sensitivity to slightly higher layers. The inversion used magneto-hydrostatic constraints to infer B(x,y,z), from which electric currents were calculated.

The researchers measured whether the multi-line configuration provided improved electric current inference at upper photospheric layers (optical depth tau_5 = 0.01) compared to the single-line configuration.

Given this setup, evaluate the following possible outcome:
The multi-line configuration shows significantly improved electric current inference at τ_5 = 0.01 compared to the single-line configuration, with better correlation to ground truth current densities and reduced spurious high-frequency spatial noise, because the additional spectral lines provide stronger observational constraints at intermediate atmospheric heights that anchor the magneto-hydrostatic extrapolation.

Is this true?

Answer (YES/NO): NO